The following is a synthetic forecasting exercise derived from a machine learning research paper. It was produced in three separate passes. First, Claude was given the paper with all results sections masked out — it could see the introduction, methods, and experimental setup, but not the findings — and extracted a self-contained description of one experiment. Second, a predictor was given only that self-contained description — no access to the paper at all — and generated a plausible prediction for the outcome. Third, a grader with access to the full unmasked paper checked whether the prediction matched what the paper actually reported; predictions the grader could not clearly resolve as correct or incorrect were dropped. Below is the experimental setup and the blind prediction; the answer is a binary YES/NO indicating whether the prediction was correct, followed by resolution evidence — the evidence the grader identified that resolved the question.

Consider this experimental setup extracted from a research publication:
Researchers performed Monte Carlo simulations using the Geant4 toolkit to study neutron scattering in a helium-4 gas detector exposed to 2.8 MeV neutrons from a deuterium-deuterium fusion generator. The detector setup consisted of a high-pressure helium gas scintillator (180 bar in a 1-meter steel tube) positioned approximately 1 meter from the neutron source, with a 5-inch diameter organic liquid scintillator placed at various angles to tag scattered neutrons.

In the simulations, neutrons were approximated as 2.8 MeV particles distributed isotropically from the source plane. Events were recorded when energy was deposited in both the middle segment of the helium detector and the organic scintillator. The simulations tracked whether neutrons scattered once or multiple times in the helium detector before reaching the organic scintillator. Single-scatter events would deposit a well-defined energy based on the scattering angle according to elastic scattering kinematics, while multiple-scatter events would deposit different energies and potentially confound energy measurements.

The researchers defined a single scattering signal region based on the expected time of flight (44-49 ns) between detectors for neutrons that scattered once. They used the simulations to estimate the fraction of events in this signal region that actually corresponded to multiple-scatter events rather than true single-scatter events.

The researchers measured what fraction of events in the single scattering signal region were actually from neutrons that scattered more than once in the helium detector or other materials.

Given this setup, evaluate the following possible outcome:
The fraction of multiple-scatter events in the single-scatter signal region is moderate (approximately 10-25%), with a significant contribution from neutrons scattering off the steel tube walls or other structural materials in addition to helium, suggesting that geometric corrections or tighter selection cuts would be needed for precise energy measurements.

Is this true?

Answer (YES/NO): NO